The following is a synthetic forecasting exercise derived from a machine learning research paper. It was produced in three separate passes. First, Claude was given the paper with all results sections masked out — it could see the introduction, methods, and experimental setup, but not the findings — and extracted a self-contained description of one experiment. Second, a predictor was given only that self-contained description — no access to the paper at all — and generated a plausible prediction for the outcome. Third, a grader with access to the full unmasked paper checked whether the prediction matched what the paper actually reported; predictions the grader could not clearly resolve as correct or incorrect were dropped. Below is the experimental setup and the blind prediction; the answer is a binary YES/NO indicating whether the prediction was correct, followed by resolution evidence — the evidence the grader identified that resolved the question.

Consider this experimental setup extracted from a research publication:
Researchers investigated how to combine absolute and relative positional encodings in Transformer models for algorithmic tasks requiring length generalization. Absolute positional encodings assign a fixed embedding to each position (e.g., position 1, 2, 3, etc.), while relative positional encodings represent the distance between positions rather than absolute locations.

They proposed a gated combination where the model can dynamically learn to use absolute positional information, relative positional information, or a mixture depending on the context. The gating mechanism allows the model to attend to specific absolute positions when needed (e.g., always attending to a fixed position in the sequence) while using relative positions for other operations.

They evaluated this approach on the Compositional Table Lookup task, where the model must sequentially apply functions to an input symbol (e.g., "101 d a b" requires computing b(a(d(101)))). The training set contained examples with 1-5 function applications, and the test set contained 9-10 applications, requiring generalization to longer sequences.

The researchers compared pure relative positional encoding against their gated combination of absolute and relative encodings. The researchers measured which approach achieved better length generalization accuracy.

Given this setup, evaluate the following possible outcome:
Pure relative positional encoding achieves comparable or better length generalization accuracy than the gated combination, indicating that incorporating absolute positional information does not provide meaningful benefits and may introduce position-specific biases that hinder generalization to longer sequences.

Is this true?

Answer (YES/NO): NO